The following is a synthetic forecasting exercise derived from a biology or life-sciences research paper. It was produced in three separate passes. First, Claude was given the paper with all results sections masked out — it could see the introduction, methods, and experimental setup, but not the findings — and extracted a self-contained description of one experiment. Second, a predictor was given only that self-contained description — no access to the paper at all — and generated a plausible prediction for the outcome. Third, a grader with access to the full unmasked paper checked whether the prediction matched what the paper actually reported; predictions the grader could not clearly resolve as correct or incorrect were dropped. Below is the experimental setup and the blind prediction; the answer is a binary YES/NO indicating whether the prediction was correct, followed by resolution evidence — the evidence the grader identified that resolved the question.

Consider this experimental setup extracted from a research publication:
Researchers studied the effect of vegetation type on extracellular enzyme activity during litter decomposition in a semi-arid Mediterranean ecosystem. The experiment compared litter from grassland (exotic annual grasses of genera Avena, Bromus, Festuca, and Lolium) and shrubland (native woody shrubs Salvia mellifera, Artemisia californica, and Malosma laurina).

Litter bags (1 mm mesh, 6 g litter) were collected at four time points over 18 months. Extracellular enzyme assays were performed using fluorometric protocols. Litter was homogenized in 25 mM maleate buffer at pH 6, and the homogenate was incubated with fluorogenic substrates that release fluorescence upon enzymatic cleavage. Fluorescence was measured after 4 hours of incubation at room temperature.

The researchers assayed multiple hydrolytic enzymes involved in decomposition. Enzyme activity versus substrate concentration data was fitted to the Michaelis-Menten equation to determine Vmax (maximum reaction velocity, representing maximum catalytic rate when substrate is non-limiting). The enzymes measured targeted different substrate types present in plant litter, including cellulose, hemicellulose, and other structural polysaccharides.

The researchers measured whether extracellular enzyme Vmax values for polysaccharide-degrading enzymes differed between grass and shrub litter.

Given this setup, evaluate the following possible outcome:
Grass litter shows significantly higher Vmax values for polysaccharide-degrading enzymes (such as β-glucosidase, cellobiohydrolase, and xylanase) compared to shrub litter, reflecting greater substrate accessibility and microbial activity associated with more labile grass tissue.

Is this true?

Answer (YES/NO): NO